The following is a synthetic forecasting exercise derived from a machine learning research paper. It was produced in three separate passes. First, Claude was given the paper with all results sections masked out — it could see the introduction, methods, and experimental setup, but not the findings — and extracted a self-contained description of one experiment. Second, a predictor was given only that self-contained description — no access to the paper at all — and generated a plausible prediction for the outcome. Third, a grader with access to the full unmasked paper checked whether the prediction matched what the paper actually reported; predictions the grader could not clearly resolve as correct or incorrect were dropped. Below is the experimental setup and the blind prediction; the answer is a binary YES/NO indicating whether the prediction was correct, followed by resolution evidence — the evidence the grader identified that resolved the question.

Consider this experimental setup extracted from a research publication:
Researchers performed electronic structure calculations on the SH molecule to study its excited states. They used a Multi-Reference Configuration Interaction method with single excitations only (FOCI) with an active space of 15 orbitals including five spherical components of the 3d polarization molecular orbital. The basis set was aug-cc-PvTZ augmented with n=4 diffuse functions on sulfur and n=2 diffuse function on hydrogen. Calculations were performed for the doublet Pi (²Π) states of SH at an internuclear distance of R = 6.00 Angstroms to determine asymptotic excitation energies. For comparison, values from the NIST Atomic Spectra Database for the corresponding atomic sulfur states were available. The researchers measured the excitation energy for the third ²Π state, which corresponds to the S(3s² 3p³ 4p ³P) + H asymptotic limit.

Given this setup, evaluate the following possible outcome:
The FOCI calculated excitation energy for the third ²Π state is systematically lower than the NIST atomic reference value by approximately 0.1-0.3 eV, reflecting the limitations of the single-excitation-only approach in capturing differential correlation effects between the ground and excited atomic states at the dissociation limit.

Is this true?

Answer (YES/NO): NO